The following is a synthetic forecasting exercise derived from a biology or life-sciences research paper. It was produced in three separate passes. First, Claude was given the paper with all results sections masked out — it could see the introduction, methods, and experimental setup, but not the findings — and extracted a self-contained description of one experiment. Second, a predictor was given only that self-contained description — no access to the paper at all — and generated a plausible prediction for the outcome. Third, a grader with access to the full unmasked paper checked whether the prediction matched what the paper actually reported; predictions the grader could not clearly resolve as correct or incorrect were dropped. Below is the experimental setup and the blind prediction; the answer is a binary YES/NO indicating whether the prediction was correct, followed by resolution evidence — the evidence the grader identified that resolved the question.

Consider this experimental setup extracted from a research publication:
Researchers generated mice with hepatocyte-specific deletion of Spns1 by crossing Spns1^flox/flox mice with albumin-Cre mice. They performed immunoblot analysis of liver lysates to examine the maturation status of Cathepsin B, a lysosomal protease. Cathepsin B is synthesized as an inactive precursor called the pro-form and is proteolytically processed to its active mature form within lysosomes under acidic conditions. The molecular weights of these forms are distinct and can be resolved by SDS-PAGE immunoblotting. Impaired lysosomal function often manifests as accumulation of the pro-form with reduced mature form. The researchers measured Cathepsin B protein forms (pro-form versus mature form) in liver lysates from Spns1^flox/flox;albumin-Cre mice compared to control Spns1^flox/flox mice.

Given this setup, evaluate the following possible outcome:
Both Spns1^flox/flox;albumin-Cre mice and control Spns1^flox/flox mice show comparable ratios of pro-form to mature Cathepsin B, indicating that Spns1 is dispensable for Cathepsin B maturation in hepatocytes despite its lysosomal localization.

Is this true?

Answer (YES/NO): NO